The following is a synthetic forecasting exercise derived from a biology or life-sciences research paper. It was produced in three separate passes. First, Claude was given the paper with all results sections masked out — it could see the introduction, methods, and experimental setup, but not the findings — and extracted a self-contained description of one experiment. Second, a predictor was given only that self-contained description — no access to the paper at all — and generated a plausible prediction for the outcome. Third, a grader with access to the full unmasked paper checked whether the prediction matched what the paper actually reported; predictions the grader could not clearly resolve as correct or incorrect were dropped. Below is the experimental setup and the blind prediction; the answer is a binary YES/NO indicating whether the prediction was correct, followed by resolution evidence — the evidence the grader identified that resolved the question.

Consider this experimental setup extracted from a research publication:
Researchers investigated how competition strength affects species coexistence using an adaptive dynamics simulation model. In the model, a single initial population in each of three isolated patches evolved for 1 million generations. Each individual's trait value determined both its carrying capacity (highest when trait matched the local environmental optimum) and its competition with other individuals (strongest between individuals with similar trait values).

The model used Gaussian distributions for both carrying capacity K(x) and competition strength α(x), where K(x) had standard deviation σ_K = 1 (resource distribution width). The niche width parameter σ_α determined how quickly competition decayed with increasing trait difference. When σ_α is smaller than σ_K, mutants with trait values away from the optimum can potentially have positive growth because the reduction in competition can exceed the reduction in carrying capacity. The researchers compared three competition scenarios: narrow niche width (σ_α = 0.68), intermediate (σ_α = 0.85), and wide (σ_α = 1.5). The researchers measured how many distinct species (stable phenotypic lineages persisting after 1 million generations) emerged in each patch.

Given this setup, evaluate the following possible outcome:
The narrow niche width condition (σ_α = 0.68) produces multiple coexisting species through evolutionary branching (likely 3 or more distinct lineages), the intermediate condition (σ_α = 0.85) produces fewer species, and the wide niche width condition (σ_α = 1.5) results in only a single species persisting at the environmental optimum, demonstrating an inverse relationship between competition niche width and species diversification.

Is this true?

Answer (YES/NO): YES